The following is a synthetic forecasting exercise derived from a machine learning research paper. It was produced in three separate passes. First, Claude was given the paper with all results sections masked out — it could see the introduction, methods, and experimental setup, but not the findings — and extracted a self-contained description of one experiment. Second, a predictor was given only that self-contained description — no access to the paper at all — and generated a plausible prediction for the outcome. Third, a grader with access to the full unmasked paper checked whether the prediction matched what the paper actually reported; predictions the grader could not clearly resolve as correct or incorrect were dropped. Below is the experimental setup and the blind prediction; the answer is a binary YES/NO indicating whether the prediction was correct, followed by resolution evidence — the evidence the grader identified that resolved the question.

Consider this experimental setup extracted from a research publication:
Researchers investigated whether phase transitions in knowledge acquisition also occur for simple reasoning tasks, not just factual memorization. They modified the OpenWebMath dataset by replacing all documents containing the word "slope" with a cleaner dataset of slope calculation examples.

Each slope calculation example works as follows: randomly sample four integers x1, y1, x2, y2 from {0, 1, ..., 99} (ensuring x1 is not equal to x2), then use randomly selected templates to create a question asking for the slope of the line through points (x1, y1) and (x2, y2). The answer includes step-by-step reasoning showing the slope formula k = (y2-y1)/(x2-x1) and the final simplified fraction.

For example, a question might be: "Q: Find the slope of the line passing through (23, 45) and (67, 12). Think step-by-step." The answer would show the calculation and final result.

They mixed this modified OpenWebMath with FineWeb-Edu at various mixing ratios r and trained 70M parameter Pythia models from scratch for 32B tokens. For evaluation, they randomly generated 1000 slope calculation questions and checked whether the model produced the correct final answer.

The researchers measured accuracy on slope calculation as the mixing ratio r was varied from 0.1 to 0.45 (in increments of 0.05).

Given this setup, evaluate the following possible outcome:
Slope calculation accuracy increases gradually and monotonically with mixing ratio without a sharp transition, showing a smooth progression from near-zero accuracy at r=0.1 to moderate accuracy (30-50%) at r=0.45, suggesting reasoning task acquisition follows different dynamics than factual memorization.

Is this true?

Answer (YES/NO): NO